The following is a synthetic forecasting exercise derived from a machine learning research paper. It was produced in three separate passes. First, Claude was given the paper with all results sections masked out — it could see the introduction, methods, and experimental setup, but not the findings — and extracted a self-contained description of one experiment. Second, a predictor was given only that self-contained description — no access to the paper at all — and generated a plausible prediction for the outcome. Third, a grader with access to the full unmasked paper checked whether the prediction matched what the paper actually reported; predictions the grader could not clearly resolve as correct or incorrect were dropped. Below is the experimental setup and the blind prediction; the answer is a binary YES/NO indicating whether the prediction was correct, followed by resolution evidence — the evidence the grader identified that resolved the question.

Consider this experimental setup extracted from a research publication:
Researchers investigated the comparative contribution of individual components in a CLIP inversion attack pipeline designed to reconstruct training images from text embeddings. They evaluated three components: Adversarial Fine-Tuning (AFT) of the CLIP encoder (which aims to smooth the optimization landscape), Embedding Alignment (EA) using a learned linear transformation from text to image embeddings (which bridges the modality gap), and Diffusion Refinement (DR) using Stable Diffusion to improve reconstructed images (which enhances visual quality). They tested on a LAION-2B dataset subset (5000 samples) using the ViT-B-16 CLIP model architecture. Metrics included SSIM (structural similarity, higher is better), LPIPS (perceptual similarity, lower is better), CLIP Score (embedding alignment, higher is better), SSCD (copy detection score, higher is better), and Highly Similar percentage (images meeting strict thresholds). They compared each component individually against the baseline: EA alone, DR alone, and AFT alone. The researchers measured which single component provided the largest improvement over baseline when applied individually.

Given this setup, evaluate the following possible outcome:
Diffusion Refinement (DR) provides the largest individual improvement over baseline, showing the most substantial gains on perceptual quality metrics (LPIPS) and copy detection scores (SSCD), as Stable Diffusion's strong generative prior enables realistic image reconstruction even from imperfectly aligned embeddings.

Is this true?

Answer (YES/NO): NO